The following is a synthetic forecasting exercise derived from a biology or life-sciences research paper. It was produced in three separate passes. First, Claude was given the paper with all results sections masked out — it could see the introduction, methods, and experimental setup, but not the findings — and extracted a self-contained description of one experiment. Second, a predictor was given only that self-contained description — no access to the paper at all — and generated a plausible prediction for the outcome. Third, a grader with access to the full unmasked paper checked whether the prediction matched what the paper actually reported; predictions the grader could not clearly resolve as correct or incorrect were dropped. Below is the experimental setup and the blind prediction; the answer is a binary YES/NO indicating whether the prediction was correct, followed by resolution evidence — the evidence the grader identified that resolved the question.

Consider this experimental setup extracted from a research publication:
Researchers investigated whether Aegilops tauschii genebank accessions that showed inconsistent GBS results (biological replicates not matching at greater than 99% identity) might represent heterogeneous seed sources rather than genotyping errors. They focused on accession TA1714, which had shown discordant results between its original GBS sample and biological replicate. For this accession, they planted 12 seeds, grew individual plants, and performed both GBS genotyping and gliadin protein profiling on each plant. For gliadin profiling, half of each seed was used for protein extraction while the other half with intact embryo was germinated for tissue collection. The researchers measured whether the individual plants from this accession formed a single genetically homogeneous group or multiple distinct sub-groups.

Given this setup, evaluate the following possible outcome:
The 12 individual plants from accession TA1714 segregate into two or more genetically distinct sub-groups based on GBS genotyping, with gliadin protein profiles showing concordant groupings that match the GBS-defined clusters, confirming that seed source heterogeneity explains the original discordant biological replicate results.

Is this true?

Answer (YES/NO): YES